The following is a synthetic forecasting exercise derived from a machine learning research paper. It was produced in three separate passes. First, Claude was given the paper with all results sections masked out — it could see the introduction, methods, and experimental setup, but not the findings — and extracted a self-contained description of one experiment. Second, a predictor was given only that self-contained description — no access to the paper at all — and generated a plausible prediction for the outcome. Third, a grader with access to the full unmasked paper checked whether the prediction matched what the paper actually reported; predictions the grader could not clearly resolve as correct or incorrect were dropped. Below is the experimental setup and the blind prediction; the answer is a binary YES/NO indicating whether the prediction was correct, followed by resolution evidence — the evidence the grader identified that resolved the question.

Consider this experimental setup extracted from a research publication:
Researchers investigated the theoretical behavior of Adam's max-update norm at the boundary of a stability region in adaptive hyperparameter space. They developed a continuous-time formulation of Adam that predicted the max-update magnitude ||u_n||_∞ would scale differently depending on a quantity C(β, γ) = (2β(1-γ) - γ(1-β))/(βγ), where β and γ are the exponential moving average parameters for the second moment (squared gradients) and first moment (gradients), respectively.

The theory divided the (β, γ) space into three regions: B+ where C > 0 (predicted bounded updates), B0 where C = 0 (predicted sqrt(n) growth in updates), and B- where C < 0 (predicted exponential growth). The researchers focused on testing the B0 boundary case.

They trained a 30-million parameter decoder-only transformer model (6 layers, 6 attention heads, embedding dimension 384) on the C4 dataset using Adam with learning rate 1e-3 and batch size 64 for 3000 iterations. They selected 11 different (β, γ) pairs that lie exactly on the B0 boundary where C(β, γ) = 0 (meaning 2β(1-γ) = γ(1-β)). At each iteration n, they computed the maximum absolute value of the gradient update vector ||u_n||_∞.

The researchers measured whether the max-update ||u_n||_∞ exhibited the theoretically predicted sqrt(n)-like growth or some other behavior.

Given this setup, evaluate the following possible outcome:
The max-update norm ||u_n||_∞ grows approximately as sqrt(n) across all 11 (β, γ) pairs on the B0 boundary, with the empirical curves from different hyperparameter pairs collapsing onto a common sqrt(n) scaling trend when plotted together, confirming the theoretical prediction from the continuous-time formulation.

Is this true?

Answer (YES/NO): NO